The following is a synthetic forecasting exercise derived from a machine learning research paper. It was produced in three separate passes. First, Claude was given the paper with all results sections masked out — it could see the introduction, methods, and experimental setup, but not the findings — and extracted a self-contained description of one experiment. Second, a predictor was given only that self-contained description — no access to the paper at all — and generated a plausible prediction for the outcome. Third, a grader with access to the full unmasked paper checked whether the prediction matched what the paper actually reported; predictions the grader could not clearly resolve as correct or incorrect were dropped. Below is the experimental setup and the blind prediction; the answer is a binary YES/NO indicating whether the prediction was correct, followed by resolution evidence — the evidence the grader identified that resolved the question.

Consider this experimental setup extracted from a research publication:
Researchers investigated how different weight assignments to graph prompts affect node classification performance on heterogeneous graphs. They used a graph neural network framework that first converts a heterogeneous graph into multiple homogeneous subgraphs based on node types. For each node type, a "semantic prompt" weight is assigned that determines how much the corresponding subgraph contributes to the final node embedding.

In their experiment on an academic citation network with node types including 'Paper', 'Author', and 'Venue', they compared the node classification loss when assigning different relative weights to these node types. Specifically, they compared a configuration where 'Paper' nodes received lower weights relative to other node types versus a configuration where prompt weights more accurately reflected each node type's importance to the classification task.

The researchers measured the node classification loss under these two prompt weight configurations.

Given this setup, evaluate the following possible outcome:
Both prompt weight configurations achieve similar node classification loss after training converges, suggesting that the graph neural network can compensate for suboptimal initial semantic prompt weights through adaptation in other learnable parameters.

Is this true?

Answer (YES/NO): NO